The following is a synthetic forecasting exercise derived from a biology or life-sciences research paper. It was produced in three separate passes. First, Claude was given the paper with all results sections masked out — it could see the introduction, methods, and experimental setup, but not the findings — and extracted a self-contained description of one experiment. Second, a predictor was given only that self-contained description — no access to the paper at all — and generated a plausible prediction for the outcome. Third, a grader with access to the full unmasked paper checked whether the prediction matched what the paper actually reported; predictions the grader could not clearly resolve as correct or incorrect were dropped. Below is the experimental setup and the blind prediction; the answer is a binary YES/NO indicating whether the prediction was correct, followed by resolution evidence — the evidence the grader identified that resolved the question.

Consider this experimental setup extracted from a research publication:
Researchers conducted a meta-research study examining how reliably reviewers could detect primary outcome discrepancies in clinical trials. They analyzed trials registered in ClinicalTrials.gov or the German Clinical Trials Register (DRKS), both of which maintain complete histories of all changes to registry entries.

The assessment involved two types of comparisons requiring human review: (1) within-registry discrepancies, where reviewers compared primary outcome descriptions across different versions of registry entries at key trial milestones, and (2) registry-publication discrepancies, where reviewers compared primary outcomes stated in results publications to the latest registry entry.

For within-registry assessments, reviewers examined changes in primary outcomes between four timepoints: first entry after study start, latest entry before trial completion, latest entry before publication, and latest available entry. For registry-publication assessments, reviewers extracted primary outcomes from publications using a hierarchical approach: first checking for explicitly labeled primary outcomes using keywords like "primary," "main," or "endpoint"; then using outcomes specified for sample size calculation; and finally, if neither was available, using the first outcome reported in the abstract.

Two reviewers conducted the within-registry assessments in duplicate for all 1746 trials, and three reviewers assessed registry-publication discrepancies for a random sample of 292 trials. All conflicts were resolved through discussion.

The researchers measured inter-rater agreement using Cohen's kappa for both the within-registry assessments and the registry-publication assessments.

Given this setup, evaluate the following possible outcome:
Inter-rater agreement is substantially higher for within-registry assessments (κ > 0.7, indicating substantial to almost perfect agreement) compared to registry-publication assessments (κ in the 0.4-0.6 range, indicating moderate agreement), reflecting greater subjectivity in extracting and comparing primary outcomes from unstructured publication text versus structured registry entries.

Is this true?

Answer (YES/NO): YES